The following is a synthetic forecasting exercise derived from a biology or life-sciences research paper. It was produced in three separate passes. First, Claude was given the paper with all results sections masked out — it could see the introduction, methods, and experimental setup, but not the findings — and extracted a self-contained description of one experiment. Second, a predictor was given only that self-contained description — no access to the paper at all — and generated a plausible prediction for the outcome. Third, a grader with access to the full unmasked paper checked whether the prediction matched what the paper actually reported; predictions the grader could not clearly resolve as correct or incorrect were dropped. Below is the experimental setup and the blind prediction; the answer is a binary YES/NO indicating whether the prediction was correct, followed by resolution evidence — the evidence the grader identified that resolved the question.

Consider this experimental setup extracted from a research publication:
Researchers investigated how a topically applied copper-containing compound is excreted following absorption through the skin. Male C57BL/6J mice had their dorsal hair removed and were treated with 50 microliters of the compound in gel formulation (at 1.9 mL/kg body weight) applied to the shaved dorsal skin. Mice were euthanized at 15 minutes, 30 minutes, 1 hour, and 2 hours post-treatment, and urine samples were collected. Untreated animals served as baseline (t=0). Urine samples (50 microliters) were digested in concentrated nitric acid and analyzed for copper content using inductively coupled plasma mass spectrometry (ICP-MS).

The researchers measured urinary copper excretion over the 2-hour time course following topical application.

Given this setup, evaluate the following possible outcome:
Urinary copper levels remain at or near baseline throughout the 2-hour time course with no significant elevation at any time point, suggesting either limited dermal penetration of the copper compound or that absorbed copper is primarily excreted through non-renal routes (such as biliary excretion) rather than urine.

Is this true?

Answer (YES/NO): NO